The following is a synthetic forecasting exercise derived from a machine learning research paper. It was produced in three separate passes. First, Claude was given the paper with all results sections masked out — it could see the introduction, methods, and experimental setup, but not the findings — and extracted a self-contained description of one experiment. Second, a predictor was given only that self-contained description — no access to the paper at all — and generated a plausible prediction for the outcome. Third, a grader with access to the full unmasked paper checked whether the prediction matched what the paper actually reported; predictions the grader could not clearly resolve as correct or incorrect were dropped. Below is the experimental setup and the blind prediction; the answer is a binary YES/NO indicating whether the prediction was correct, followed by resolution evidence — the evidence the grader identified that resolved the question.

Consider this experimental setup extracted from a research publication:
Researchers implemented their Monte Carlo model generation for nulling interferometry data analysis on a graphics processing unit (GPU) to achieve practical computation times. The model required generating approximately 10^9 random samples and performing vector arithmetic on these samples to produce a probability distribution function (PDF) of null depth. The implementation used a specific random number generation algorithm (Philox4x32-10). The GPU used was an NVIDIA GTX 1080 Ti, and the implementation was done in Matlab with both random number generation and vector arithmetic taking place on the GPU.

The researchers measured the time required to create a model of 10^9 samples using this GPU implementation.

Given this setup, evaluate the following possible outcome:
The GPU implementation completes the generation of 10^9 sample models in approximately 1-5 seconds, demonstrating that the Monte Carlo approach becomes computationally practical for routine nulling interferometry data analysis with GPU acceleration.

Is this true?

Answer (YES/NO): YES